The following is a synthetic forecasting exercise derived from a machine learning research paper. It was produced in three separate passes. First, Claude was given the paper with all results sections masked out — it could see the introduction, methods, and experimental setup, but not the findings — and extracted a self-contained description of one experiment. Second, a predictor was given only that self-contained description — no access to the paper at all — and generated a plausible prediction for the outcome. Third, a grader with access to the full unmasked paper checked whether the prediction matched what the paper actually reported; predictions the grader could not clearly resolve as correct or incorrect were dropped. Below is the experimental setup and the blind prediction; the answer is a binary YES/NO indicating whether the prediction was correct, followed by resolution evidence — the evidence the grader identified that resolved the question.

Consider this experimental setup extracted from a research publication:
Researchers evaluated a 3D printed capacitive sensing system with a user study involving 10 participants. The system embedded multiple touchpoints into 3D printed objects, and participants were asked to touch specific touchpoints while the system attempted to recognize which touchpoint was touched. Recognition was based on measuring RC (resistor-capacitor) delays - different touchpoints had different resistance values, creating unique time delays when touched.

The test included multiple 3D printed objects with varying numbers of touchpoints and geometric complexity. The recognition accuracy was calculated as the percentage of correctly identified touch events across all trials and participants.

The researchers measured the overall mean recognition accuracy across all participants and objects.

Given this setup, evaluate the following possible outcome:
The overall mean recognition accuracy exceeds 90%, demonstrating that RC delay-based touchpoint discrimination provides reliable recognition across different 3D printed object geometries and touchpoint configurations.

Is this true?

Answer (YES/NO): YES